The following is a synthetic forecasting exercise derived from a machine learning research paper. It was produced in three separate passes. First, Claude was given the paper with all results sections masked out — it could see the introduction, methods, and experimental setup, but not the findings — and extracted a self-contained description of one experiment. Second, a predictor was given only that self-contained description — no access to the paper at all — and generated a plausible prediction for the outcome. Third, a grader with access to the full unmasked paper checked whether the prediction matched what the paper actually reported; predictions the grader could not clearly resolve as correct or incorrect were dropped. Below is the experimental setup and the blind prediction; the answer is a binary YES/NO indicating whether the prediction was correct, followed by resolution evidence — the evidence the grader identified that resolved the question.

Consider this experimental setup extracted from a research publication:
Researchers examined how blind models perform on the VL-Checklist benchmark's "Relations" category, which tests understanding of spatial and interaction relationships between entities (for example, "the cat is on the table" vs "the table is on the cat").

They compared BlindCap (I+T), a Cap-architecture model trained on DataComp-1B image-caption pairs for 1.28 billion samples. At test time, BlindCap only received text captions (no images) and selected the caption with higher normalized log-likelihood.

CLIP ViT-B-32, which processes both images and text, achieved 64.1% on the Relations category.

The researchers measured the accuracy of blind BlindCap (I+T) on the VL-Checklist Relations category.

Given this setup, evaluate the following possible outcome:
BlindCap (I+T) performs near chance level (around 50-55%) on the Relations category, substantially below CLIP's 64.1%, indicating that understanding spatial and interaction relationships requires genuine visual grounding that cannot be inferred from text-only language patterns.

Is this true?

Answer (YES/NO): NO